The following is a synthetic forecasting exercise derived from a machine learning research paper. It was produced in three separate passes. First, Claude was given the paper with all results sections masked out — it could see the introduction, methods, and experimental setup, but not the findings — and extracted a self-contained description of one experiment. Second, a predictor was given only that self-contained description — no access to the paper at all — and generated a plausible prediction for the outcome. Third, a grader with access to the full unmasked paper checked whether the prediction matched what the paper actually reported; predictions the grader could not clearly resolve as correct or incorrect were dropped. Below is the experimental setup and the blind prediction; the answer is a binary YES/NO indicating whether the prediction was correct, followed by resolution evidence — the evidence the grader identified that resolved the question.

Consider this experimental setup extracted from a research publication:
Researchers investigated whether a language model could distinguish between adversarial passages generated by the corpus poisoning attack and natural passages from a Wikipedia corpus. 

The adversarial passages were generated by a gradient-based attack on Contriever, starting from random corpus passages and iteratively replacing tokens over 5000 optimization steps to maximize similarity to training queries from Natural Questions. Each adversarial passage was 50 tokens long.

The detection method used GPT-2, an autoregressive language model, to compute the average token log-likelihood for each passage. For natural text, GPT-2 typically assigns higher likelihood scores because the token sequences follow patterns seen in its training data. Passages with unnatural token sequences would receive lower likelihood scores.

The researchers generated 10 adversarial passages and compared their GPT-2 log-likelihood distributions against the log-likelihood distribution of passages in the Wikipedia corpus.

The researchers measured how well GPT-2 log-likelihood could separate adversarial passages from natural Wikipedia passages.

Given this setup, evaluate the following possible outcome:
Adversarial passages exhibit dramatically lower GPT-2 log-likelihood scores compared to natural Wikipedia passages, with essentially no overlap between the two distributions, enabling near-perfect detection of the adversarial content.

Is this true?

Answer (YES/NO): YES